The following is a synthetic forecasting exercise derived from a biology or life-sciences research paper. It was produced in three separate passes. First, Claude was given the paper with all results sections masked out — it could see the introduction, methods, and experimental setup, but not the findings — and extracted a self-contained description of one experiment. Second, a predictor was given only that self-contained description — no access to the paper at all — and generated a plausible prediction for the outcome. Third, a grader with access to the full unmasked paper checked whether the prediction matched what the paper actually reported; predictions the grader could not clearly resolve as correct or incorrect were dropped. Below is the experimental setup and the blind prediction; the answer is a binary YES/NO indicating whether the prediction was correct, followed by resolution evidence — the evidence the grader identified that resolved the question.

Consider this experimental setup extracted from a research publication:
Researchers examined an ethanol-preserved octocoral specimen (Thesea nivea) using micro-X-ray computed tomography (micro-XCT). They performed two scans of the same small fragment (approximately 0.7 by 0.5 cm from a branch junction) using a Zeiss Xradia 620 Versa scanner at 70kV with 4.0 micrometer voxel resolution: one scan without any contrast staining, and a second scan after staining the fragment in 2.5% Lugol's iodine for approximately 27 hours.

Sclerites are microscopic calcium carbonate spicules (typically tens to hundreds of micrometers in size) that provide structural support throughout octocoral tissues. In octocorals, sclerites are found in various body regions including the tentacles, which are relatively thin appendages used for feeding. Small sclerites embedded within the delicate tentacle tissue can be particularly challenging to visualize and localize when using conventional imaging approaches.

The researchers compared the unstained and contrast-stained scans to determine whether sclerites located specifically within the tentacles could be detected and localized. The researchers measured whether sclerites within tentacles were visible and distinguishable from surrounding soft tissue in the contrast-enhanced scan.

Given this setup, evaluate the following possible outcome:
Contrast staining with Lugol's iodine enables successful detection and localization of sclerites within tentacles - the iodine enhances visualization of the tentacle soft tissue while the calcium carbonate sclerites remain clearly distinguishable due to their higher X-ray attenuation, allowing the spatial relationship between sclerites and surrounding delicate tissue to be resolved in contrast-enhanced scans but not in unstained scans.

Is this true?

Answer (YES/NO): YES